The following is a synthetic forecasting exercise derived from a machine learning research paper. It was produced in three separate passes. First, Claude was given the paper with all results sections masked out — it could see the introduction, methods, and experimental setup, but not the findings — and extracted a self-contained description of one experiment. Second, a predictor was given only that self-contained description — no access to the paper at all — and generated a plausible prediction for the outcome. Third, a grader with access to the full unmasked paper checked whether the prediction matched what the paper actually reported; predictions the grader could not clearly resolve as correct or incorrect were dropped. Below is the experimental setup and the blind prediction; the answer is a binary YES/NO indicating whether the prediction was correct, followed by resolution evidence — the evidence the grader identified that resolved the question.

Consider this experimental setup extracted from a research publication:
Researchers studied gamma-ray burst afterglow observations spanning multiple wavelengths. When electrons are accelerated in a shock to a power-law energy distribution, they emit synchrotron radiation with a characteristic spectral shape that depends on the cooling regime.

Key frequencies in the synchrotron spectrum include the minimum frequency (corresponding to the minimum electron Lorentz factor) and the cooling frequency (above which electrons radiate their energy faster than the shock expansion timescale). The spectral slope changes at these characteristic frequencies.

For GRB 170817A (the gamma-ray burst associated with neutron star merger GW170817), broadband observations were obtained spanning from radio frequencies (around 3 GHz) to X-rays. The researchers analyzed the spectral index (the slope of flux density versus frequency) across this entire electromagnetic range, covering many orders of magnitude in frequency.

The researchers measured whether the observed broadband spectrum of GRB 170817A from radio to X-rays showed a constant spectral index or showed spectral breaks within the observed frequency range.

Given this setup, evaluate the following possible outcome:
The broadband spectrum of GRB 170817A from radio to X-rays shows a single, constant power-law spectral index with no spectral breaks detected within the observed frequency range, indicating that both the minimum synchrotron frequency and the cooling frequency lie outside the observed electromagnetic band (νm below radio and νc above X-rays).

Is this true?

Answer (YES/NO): YES